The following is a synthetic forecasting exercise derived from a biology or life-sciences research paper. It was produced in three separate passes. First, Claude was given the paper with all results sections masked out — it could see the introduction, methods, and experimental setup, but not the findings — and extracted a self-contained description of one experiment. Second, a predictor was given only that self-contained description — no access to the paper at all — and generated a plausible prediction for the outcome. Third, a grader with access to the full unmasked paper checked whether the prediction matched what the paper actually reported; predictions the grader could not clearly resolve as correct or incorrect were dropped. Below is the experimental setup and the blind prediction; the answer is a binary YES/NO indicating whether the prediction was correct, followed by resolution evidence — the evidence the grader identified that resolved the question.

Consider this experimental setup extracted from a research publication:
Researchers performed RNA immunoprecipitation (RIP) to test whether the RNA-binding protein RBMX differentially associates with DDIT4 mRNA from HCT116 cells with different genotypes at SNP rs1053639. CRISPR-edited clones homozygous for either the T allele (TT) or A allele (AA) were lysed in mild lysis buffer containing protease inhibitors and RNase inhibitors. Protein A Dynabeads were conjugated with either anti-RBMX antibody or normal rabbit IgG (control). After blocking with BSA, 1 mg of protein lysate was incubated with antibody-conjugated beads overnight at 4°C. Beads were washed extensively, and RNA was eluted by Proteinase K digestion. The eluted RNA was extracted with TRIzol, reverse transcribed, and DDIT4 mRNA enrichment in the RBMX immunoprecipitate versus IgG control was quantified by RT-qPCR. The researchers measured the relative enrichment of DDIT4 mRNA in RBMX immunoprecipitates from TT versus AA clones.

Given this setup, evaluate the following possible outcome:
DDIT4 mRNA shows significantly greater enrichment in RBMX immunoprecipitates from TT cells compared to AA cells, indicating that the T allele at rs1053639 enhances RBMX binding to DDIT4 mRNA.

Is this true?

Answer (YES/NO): YES